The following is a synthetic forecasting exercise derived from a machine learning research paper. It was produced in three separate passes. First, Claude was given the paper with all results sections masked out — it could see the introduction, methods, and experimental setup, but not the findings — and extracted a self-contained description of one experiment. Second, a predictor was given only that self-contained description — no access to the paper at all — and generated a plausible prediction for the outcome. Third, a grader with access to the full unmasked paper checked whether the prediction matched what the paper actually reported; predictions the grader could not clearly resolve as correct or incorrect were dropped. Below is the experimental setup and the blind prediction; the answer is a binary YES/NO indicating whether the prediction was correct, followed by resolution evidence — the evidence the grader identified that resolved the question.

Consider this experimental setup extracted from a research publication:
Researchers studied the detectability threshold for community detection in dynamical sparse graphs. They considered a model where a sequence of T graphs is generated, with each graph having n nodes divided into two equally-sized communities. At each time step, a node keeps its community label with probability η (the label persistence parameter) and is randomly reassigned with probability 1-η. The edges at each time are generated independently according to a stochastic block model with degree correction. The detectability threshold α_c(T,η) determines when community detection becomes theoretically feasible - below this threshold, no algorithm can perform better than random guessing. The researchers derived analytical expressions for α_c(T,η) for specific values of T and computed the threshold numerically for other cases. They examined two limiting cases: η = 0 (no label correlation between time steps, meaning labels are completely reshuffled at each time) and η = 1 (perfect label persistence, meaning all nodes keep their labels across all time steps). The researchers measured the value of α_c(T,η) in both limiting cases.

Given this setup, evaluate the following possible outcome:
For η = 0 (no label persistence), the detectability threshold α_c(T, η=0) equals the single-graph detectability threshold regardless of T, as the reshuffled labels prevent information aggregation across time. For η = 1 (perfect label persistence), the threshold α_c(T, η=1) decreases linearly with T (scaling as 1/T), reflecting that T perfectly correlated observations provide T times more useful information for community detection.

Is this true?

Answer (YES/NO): NO